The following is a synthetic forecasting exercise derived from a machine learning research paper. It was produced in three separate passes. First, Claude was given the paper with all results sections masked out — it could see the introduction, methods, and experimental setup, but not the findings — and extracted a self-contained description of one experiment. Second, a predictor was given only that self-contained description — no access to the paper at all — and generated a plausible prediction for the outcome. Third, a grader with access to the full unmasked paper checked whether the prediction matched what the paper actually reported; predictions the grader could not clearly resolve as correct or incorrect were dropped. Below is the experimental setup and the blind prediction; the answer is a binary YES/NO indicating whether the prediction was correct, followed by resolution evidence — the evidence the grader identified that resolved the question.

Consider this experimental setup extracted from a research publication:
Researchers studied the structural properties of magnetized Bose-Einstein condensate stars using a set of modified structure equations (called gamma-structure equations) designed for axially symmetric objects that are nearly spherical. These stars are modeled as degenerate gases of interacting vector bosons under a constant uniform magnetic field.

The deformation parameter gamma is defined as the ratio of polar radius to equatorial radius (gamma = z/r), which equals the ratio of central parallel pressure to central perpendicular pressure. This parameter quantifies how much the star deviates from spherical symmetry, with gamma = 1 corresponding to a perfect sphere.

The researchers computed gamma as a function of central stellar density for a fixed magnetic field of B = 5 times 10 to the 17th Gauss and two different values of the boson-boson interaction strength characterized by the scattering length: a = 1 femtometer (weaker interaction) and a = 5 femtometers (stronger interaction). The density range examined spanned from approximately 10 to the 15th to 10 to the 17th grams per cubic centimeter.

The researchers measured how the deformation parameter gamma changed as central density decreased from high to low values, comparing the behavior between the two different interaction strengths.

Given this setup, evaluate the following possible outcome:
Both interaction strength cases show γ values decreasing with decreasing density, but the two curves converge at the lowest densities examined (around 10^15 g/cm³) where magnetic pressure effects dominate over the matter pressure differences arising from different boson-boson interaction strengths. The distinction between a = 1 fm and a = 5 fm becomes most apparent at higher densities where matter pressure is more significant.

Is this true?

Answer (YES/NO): NO